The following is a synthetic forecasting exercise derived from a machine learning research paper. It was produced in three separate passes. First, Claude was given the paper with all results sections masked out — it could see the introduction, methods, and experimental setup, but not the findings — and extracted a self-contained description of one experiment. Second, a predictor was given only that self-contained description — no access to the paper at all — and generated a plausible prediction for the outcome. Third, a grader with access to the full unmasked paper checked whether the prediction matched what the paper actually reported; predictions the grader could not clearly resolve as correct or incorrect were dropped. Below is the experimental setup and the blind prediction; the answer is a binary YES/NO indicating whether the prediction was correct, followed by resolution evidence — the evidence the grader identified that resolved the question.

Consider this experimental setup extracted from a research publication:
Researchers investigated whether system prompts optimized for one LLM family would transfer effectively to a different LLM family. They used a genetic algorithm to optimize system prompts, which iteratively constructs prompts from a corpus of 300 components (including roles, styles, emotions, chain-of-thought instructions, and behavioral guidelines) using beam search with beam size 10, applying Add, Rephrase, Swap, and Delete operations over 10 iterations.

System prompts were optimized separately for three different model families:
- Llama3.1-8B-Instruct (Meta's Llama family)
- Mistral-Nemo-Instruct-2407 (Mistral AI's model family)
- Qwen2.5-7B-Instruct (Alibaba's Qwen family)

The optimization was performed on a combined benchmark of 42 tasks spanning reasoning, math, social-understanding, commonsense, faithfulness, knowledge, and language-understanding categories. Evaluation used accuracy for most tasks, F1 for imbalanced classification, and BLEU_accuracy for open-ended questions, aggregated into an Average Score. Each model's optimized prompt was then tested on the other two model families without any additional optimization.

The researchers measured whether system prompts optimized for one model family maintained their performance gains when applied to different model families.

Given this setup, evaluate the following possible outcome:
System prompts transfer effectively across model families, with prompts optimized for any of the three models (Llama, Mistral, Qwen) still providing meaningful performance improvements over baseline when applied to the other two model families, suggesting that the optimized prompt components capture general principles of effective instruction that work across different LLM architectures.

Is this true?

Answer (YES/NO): YES